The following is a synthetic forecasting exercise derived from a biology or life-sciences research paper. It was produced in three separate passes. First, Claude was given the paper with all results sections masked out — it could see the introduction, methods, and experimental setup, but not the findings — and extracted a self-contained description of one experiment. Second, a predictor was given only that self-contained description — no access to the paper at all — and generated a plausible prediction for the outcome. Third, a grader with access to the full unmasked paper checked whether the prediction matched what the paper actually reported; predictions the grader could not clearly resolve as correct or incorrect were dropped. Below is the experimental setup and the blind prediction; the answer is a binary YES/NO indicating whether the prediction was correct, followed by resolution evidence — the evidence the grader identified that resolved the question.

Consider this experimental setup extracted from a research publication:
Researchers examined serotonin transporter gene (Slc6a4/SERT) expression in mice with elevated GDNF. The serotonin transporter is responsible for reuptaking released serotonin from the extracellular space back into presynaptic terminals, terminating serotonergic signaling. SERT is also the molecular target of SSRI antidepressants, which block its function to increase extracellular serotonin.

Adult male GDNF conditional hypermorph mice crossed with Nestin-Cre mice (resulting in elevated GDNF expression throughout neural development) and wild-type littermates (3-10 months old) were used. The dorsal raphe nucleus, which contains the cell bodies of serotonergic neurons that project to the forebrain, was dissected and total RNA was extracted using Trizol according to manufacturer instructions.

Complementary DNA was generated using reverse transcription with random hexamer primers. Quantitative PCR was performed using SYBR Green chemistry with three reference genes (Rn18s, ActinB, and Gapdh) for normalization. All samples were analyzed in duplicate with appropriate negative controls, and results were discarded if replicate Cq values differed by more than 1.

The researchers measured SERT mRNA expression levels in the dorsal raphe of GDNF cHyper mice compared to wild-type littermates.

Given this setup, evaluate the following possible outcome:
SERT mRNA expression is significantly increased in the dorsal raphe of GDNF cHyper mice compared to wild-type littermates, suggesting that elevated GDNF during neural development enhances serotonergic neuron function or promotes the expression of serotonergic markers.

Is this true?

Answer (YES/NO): NO